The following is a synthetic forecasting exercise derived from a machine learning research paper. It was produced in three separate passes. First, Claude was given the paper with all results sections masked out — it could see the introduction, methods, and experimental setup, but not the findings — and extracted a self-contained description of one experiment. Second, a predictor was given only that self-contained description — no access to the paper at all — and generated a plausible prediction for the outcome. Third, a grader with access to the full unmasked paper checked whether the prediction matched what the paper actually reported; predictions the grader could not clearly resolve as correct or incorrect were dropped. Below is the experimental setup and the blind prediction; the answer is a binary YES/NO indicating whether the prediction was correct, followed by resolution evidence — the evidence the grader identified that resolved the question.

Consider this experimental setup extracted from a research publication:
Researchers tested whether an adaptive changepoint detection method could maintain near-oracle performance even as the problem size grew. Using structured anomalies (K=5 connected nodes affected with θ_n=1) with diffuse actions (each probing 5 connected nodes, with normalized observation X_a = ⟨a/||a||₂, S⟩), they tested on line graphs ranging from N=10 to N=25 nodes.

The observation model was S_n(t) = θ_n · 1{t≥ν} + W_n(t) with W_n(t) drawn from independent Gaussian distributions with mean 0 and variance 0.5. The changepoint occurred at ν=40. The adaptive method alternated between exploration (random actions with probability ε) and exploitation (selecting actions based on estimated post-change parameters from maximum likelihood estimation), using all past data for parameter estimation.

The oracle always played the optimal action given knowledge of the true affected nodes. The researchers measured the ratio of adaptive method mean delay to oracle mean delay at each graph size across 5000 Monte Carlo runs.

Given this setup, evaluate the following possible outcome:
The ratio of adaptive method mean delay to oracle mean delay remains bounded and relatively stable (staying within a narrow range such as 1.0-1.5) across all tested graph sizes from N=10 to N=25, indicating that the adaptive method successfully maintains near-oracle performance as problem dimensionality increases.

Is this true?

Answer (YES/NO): NO